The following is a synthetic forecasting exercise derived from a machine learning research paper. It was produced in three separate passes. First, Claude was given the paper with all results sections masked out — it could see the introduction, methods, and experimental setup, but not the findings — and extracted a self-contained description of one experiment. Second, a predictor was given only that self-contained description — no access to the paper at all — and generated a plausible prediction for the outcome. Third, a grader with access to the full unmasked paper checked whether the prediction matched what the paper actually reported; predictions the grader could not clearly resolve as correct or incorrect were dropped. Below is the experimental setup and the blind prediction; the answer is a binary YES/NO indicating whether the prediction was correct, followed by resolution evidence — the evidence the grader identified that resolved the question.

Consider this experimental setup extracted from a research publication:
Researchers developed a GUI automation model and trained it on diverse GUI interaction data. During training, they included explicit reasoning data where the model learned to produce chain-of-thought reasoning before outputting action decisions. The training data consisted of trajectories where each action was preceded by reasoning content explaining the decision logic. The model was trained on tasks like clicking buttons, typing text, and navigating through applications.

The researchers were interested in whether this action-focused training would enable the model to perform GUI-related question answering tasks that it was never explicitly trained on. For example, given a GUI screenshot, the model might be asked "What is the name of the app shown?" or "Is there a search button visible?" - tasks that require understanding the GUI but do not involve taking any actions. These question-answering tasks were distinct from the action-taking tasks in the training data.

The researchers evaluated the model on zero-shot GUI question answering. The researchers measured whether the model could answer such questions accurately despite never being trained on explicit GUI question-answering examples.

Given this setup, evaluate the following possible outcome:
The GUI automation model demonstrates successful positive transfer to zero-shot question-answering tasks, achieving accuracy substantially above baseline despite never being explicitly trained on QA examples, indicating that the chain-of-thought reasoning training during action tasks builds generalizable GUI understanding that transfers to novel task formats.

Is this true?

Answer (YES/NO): YES